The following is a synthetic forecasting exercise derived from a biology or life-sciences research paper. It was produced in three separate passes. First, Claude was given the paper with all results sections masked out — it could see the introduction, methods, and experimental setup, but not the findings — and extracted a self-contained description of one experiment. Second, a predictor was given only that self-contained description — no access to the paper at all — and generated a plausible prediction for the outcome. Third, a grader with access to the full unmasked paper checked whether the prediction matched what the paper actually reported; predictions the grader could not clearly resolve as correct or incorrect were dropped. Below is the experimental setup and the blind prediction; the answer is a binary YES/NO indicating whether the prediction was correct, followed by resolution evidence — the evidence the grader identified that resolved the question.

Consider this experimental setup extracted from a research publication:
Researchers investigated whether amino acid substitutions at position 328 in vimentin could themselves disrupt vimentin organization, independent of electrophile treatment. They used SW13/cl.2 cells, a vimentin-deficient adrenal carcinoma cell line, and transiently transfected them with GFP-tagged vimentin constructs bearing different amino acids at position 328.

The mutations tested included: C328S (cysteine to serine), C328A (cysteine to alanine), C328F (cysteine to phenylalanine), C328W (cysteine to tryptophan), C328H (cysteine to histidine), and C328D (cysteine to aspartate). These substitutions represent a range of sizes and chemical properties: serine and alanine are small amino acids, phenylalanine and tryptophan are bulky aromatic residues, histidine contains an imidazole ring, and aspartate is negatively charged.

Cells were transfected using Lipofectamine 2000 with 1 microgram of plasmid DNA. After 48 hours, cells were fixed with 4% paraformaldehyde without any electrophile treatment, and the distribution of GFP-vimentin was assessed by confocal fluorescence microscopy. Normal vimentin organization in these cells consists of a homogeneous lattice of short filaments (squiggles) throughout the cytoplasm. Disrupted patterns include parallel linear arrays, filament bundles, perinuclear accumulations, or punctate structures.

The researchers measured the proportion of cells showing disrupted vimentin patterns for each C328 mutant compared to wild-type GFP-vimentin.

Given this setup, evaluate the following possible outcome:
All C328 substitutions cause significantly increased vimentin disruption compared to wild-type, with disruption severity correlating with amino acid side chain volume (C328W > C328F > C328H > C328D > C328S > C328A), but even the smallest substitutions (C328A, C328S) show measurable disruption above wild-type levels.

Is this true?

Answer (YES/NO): NO